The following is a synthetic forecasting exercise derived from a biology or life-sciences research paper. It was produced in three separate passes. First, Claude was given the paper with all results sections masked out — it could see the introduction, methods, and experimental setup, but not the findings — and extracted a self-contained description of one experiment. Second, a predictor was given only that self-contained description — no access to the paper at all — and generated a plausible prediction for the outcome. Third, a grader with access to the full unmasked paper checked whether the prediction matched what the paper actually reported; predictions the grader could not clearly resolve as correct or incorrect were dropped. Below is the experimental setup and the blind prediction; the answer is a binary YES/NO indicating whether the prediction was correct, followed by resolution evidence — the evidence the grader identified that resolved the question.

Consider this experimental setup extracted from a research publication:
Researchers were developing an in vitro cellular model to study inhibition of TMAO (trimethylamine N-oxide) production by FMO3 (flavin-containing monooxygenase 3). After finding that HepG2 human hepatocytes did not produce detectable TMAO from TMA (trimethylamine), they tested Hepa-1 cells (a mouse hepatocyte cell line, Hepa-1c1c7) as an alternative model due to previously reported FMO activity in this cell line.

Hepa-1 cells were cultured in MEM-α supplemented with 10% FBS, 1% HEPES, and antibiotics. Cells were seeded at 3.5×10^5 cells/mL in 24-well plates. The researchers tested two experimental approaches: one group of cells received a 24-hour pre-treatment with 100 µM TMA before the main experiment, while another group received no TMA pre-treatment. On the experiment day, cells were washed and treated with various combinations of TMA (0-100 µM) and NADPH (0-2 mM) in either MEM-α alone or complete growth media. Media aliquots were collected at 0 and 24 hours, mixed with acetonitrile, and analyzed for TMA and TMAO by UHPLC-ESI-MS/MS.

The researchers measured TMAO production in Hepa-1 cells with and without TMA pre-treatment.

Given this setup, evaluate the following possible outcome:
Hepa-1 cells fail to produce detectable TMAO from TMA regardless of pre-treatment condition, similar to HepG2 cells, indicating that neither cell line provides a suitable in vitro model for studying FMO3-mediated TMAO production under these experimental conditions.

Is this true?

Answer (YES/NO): YES